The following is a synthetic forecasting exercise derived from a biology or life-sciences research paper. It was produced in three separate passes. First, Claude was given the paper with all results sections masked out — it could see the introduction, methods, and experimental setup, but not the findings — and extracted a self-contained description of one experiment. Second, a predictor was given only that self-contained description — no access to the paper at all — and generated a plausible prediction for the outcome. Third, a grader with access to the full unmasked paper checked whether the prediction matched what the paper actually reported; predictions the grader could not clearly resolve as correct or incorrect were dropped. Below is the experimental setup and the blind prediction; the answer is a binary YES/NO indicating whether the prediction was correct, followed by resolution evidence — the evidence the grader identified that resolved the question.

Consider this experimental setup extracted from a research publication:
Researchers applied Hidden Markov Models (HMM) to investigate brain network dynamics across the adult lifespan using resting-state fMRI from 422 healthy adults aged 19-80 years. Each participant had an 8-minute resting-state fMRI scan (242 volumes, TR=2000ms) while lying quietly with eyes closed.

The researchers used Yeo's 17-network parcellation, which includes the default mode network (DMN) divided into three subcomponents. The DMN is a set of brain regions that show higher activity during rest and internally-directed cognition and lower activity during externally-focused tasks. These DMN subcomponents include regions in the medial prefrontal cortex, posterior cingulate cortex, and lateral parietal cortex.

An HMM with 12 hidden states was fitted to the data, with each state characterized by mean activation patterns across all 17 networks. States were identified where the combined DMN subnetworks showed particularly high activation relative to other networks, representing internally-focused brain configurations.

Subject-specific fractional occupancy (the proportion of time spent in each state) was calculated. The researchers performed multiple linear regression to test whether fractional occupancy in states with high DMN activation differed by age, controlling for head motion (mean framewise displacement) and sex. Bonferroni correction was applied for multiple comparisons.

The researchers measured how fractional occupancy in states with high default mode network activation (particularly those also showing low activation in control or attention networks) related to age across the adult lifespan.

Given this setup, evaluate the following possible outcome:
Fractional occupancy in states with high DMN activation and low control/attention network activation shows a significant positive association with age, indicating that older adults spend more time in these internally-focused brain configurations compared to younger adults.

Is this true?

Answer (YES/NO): NO